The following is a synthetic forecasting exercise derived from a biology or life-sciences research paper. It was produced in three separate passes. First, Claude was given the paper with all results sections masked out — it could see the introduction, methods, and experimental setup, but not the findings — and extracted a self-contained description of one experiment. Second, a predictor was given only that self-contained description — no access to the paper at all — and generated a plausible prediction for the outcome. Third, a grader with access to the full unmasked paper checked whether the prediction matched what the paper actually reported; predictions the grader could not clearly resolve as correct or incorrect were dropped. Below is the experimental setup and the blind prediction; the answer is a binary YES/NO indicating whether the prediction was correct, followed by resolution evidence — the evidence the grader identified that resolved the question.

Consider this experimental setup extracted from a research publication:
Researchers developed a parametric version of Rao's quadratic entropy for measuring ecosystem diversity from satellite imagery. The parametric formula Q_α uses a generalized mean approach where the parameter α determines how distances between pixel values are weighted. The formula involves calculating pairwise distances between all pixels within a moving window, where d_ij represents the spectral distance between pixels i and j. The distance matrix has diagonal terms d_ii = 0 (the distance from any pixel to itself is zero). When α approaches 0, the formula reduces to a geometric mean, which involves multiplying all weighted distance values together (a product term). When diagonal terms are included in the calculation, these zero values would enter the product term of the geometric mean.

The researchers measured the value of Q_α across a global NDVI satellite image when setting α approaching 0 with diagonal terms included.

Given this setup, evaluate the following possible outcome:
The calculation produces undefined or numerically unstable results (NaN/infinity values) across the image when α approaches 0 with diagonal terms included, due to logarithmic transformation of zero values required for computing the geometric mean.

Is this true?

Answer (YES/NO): NO